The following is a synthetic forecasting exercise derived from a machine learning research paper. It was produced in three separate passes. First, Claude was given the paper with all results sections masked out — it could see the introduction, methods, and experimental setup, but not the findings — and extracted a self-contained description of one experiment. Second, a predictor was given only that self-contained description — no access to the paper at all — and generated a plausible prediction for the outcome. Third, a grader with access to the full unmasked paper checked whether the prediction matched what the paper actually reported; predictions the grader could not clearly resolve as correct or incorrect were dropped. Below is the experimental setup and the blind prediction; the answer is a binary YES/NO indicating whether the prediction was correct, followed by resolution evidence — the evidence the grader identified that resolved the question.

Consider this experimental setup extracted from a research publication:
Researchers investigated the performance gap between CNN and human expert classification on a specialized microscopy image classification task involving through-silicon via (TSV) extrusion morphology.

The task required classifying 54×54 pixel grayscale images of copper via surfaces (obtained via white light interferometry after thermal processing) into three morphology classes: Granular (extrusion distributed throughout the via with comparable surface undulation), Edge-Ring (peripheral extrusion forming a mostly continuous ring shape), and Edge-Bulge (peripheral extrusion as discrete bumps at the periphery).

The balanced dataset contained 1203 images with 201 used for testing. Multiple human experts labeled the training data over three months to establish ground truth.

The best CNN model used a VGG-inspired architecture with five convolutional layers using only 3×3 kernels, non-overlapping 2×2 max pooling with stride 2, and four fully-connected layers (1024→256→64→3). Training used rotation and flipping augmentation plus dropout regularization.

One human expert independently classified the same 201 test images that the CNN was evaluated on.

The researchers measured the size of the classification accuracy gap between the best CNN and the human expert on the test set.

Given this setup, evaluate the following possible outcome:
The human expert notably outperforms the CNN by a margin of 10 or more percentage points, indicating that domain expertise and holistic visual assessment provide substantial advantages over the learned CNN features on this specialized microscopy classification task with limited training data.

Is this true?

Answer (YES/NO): NO